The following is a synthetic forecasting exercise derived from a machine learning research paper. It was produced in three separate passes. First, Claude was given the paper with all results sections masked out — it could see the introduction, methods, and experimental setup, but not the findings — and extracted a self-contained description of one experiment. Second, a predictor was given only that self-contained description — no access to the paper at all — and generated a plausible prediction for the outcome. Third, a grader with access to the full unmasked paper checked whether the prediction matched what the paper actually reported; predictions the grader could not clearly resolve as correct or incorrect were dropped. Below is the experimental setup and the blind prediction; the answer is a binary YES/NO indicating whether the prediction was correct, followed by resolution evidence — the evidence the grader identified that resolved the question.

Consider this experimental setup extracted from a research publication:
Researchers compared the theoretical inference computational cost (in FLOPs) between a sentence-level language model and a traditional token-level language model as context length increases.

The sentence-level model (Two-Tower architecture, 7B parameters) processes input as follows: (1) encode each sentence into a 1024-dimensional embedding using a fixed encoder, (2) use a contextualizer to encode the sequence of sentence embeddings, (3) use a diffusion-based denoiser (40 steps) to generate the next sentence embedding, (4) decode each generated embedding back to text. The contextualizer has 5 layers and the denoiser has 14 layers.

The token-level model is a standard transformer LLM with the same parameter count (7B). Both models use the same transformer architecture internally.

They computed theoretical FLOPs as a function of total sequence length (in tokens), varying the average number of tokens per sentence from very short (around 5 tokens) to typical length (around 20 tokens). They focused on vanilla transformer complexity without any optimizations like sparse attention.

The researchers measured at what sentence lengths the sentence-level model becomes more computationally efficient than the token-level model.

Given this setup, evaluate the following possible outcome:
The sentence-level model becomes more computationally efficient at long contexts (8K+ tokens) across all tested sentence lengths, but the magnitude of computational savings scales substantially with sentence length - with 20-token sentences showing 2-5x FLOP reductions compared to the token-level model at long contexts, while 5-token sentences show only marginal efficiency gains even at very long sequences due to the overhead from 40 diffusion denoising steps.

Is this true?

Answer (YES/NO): NO